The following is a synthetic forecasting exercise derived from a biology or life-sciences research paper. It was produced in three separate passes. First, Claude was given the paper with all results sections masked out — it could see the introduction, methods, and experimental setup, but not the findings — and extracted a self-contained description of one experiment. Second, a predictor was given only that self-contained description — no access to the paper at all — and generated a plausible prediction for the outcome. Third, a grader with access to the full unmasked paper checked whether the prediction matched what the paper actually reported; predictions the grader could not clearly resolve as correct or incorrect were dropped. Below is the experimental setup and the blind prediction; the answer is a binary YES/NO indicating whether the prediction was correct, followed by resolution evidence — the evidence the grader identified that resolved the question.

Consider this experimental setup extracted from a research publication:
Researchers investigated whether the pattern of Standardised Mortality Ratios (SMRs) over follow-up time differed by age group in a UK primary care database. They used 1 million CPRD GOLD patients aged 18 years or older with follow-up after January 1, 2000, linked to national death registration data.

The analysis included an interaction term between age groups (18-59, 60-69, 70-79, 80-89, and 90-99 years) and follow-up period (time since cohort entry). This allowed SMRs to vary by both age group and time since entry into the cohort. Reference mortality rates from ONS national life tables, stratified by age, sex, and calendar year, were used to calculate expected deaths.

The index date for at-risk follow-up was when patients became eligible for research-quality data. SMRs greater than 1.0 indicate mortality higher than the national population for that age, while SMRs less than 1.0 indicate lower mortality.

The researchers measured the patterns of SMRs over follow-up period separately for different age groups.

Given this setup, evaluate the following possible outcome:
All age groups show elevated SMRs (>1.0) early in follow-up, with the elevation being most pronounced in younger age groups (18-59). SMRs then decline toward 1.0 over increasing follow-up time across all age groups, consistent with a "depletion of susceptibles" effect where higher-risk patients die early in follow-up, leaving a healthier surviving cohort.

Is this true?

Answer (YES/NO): NO